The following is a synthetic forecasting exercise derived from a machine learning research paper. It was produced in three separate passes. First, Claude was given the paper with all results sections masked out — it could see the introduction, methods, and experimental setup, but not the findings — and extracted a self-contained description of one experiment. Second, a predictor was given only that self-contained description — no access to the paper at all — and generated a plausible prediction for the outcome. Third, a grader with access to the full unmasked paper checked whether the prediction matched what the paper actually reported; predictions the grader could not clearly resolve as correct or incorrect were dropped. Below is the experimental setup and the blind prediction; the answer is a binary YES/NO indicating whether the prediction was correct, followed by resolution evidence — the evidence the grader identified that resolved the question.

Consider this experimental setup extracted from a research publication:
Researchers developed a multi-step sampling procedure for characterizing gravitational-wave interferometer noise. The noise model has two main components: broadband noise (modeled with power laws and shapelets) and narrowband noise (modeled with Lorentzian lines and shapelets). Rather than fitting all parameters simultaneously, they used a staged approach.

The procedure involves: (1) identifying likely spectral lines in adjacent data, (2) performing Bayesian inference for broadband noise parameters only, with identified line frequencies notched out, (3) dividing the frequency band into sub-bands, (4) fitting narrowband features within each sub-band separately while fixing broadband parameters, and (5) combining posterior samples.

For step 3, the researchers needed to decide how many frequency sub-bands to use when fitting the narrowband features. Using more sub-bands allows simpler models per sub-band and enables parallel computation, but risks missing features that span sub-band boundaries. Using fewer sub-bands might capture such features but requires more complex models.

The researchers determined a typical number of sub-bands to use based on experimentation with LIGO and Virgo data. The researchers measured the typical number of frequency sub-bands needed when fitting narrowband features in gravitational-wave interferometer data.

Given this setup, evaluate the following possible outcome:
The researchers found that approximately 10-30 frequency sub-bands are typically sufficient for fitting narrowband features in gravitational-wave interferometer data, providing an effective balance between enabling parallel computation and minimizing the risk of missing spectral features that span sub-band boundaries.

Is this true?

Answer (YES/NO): NO